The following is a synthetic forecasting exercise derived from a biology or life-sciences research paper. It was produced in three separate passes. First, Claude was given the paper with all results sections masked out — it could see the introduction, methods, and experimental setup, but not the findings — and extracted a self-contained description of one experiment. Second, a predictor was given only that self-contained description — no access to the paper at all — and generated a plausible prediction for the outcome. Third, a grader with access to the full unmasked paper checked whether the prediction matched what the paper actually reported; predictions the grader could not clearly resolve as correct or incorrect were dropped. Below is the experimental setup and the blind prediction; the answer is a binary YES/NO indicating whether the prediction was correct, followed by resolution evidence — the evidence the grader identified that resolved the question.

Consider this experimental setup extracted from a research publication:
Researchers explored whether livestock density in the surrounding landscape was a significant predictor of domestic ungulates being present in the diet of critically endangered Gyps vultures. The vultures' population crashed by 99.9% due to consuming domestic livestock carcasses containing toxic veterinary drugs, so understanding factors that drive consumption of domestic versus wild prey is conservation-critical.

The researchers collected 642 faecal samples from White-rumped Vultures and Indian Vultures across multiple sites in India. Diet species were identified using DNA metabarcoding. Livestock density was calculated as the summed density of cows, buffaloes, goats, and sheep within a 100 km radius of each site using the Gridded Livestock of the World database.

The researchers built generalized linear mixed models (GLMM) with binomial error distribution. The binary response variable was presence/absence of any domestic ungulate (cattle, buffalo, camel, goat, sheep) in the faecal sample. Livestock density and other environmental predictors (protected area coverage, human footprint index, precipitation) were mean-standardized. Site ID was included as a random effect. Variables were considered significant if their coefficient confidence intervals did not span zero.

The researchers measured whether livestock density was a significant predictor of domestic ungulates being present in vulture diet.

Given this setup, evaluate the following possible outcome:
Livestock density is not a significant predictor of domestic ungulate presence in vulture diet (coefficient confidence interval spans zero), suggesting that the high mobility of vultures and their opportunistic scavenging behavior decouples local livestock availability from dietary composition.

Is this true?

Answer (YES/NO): NO